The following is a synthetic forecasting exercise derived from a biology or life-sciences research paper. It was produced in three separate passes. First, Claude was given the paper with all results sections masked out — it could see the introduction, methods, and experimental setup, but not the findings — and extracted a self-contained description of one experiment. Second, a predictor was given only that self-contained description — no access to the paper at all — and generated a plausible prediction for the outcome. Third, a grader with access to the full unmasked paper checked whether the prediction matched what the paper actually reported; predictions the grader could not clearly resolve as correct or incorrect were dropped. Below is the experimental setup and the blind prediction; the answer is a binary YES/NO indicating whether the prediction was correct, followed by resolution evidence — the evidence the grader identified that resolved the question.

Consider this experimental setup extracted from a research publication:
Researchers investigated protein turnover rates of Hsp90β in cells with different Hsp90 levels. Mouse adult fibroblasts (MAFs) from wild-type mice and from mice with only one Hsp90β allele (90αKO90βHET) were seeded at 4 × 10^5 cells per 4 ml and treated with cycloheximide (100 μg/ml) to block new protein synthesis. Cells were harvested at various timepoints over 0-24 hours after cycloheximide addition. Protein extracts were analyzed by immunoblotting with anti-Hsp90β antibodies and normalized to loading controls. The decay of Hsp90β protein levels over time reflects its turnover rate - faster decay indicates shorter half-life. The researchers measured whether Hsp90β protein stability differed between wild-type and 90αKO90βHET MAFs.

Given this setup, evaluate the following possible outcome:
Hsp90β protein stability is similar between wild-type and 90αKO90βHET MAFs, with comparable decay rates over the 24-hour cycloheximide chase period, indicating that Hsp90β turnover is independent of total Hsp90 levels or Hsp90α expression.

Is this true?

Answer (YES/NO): NO